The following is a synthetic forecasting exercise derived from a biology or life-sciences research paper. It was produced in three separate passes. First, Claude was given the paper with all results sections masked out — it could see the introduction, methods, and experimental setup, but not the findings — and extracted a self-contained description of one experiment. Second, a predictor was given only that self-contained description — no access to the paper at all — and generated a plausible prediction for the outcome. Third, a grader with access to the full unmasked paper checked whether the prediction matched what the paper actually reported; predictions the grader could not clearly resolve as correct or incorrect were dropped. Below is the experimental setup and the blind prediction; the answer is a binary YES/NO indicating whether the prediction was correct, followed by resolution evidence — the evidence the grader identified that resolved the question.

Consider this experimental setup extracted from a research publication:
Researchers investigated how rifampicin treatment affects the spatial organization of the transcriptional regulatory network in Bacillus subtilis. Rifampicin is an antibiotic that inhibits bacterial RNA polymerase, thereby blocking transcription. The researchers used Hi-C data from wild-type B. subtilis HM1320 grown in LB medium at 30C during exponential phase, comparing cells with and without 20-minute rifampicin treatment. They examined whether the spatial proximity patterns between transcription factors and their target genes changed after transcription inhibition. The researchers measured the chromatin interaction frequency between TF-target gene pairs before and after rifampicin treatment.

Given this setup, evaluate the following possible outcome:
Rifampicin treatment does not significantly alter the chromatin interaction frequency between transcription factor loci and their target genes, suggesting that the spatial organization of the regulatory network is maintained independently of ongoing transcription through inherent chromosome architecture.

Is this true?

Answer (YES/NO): YES